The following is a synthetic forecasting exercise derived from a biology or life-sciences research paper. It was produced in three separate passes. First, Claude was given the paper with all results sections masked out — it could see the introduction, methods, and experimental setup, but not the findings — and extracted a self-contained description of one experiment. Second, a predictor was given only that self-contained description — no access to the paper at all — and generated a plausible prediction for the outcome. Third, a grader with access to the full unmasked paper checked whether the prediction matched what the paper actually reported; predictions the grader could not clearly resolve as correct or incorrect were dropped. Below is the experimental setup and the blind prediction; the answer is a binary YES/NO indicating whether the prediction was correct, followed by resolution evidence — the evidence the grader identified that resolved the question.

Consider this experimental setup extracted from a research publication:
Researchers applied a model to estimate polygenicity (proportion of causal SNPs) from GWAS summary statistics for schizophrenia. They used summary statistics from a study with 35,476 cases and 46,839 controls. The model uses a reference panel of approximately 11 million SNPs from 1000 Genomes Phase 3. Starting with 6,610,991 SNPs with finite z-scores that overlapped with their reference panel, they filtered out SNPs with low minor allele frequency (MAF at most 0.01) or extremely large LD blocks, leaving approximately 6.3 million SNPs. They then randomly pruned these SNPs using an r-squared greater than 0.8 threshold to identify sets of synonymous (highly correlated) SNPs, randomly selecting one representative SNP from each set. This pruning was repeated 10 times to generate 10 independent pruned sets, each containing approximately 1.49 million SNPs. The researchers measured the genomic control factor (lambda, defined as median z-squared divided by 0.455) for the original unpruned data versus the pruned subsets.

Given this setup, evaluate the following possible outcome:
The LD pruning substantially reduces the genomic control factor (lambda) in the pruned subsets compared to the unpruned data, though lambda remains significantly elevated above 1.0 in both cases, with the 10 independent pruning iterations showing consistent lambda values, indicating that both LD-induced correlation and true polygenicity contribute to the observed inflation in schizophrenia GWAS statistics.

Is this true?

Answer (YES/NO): YES